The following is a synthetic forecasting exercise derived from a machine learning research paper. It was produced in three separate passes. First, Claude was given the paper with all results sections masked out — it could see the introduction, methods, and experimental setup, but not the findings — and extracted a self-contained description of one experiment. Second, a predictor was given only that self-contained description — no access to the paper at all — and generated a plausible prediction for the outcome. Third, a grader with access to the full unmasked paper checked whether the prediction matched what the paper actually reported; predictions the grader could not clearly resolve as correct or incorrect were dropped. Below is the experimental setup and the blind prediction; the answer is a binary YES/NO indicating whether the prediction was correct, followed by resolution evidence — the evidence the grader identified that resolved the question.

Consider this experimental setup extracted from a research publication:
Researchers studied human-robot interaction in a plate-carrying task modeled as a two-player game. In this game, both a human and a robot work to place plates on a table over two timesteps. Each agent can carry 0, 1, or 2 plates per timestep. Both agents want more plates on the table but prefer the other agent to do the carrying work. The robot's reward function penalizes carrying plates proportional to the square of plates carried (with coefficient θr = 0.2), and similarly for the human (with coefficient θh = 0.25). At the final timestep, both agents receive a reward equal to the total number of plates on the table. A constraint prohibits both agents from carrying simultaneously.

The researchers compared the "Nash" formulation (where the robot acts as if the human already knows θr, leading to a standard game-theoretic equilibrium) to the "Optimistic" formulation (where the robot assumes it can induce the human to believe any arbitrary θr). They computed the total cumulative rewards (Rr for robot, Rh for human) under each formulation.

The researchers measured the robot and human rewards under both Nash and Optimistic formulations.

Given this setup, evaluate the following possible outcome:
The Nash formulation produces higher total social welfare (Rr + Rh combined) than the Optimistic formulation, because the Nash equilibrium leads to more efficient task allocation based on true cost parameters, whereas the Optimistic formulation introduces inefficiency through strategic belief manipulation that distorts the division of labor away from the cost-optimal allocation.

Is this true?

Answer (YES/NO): YES